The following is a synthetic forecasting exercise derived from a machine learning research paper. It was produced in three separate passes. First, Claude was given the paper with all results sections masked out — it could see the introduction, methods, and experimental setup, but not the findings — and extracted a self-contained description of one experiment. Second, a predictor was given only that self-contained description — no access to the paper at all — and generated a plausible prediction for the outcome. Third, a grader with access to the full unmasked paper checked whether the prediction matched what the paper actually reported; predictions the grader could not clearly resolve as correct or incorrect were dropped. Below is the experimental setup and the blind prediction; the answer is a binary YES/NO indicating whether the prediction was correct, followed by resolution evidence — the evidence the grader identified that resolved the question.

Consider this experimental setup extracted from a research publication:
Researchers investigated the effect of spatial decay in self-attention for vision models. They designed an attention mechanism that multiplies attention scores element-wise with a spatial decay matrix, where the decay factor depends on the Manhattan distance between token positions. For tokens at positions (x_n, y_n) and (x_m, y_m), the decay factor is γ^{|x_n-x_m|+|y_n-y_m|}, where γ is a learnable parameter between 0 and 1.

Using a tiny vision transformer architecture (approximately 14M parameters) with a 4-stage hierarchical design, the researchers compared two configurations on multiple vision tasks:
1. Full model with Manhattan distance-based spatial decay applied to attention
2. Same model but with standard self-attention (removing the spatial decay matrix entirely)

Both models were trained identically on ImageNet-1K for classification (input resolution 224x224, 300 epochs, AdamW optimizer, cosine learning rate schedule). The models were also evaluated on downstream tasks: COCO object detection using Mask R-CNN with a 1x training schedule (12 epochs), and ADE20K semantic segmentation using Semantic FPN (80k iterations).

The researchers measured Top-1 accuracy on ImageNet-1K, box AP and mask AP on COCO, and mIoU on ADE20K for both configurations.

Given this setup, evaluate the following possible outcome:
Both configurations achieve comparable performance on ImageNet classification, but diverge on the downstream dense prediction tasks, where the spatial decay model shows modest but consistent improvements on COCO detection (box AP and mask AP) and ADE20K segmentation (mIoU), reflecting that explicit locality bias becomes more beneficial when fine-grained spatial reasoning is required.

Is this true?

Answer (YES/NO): NO